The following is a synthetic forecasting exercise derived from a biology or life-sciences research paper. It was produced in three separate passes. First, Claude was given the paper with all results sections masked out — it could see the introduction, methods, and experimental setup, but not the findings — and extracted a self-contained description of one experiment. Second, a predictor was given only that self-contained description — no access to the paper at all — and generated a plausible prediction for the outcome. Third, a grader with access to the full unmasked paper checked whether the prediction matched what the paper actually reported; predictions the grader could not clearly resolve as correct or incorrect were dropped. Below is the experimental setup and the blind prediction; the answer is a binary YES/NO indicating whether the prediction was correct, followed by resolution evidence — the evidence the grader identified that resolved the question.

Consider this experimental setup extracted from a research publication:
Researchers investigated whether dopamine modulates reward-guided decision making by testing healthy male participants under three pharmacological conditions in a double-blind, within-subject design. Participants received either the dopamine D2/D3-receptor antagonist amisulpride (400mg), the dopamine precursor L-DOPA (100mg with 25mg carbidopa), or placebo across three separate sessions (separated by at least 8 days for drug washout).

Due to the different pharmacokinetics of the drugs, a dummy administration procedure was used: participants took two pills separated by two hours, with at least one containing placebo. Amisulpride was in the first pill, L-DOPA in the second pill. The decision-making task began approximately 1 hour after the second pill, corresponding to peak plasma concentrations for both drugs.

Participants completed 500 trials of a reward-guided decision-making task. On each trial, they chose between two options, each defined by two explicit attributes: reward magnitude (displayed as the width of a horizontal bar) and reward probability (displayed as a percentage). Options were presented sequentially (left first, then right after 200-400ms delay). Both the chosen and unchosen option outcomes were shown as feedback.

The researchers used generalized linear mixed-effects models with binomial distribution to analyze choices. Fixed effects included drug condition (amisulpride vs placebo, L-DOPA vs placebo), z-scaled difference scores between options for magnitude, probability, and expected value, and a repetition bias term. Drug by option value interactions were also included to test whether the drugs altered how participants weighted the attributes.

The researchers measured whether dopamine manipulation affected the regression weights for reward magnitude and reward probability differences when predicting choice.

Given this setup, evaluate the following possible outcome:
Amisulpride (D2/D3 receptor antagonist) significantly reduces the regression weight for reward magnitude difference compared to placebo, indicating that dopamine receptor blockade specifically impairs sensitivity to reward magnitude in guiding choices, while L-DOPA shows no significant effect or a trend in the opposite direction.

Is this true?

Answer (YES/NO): NO